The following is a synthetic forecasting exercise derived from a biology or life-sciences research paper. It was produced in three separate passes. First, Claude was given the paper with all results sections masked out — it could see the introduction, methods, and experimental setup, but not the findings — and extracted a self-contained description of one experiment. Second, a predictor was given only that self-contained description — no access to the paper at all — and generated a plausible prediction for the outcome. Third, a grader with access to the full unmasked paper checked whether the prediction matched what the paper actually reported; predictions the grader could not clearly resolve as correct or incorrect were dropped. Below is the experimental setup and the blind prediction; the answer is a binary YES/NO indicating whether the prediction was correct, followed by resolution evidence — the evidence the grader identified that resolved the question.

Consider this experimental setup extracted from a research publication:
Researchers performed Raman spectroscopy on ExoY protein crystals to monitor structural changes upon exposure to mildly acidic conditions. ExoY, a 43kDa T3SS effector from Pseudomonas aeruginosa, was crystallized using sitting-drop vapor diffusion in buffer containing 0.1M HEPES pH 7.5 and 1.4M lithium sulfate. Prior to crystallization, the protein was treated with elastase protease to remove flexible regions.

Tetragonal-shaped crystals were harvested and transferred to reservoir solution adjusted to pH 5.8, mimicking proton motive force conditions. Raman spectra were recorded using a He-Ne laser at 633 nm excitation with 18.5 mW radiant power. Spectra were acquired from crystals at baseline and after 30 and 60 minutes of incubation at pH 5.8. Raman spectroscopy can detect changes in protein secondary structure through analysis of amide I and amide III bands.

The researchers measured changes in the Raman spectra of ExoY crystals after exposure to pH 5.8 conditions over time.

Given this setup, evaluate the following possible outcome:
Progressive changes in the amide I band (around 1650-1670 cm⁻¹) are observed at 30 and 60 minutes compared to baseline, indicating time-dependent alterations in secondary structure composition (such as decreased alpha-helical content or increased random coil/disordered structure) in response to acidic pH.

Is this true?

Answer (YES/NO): YES